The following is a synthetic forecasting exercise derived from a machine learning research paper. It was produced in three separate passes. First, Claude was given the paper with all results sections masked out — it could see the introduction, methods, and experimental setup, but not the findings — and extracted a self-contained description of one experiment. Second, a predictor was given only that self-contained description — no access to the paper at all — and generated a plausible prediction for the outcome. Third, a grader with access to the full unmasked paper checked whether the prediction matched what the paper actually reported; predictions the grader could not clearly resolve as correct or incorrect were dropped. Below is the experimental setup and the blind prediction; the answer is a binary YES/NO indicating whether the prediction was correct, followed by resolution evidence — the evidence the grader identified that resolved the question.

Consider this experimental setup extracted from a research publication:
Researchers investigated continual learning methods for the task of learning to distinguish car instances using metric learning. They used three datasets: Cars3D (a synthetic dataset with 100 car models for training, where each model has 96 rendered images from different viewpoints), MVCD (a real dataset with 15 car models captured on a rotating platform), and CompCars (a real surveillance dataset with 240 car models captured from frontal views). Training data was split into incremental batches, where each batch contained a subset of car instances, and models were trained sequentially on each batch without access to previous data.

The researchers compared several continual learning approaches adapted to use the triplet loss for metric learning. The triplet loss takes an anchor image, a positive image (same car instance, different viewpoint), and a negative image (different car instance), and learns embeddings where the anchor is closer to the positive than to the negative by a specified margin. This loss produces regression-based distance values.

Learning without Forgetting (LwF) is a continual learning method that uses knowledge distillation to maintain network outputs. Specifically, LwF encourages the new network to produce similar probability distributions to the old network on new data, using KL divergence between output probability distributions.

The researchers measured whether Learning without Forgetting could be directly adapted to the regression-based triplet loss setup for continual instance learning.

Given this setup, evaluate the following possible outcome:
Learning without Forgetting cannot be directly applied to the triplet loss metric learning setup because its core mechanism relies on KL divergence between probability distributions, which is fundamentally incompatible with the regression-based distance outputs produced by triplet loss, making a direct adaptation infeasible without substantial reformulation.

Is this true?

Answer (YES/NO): YES